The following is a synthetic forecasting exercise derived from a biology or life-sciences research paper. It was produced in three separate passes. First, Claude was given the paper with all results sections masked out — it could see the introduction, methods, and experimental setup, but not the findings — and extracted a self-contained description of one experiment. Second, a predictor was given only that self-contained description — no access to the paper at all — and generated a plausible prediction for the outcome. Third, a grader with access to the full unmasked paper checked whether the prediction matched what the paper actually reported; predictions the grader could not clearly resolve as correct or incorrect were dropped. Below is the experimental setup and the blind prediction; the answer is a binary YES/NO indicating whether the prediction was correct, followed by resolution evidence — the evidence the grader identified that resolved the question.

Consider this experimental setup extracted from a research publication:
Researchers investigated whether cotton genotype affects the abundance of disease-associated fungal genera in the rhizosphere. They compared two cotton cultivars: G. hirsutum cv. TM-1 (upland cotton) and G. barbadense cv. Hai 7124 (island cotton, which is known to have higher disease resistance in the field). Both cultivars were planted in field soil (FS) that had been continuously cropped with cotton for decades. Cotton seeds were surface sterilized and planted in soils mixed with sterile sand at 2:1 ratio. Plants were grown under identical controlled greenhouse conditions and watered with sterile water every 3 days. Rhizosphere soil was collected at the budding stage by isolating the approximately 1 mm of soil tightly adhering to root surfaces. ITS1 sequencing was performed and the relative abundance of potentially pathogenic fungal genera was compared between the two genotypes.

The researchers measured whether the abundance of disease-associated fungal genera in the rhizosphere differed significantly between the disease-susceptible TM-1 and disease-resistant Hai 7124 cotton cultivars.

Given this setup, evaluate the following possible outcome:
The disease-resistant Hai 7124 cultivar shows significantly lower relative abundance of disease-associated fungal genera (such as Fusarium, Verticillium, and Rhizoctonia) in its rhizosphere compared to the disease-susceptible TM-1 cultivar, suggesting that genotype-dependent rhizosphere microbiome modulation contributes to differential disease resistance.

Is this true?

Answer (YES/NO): NO